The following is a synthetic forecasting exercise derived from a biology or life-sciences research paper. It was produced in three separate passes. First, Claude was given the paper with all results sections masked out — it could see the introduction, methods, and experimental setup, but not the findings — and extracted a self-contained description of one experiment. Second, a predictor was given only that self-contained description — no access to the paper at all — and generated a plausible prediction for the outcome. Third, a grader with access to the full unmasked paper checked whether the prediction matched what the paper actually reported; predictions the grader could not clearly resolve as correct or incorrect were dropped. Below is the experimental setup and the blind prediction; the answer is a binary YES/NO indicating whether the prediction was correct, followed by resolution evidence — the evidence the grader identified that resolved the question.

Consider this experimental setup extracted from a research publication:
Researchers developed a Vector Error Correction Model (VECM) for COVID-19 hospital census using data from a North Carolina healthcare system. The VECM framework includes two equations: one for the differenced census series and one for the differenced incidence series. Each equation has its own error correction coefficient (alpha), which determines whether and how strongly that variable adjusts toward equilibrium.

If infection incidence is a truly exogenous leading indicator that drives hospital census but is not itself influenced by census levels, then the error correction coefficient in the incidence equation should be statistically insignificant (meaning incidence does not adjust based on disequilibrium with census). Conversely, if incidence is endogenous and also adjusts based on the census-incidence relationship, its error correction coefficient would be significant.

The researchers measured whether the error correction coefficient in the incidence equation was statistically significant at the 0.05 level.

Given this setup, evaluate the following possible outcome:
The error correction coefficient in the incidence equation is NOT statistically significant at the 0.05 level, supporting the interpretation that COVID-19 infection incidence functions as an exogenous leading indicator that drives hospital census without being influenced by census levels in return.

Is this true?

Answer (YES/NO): YES